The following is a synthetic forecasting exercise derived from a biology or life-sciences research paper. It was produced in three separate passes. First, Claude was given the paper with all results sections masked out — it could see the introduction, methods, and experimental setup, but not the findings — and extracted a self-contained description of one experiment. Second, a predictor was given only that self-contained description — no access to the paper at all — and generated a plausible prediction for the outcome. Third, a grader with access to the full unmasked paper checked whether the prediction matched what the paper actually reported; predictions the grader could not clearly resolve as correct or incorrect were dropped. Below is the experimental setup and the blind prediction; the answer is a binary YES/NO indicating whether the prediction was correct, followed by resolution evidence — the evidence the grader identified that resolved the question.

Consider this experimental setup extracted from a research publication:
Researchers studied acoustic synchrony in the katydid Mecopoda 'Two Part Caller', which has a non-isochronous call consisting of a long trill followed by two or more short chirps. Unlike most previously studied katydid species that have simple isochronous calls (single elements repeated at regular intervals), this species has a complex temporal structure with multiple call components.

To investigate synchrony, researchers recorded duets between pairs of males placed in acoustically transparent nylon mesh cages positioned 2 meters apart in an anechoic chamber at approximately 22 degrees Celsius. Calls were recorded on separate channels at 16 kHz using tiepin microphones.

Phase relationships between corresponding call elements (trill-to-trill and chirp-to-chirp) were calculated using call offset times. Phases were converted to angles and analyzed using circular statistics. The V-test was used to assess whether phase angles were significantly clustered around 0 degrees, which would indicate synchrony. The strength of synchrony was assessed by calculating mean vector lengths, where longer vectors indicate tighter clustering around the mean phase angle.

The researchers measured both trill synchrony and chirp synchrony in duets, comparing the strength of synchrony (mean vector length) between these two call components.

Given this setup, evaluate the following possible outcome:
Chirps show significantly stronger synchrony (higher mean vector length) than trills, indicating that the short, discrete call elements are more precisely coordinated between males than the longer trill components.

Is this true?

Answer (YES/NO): NO